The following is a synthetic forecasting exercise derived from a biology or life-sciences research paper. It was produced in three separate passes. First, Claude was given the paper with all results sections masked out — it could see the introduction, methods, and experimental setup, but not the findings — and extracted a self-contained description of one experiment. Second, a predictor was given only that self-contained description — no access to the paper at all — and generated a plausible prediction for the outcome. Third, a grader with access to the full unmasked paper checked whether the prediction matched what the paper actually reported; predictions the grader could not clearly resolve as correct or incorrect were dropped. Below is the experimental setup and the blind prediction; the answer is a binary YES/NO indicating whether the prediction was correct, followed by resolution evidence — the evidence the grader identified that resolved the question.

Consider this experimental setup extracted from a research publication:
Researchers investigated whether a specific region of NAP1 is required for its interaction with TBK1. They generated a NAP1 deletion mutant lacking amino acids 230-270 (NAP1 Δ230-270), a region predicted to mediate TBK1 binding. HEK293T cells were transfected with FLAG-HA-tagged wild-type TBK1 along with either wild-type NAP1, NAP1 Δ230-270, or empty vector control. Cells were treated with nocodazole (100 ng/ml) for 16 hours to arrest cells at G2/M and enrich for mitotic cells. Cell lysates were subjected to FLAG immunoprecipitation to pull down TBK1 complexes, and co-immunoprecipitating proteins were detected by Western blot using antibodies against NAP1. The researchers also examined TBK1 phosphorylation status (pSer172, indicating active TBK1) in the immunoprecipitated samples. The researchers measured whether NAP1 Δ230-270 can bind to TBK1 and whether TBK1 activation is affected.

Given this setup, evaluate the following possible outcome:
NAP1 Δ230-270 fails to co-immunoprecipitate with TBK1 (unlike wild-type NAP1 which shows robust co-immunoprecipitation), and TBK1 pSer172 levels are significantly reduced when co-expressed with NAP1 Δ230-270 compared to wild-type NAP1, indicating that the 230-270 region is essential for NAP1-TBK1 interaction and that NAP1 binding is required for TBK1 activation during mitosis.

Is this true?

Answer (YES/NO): YES